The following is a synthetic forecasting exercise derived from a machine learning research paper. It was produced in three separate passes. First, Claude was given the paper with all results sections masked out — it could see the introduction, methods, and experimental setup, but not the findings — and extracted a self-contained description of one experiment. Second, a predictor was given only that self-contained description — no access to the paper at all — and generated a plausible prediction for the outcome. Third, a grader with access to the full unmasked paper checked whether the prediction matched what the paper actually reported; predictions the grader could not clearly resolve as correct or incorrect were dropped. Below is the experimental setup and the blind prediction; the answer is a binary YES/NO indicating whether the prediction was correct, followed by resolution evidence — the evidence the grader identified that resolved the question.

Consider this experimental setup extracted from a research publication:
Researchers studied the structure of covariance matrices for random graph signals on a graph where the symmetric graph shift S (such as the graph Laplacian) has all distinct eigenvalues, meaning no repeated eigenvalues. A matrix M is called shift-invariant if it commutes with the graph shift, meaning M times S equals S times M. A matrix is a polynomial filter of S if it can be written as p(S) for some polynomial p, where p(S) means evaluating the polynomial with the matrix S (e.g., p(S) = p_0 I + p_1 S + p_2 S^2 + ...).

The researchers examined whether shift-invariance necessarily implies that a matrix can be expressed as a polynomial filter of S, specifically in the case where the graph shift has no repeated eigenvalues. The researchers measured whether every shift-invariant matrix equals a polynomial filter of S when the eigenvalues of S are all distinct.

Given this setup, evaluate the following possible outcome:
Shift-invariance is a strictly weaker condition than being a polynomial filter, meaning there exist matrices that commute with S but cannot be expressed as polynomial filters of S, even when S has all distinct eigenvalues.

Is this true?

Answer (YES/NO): NO